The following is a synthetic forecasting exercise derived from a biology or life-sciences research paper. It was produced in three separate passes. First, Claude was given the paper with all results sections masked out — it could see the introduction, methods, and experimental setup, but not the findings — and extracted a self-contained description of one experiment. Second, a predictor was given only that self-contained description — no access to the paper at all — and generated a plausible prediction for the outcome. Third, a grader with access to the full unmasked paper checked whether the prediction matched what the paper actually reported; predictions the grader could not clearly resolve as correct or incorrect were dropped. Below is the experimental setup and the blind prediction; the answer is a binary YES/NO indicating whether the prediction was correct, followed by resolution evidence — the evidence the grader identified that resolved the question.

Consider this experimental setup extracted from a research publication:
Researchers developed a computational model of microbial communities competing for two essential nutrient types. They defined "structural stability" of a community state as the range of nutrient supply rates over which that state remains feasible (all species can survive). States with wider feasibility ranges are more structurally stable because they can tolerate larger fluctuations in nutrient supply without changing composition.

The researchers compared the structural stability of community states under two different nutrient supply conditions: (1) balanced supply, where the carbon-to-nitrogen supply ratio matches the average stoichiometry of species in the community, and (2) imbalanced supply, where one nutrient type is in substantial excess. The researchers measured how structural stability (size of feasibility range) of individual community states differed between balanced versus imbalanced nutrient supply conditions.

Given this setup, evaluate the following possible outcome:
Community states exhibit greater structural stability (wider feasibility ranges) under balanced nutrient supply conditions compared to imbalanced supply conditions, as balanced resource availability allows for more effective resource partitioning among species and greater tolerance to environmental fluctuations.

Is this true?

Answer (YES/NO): NO